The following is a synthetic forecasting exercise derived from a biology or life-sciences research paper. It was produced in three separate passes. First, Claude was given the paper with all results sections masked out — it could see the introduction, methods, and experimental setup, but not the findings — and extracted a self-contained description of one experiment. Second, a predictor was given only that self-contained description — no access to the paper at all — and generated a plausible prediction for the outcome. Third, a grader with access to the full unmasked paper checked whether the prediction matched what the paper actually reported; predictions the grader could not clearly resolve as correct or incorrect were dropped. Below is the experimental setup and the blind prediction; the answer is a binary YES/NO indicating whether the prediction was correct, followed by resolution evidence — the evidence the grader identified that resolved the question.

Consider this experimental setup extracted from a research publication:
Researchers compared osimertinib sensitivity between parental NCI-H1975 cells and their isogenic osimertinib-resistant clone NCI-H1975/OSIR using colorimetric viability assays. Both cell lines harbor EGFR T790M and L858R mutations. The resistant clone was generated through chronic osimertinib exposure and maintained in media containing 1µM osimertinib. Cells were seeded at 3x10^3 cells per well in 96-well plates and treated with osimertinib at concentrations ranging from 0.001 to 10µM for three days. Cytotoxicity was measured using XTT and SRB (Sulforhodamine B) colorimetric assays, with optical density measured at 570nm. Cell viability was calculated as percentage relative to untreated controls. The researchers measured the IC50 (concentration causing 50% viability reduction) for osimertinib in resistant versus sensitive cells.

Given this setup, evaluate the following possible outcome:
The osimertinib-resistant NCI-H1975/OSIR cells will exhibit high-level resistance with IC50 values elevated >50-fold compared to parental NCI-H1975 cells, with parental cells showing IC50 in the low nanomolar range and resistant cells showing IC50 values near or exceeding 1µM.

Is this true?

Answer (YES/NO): YES